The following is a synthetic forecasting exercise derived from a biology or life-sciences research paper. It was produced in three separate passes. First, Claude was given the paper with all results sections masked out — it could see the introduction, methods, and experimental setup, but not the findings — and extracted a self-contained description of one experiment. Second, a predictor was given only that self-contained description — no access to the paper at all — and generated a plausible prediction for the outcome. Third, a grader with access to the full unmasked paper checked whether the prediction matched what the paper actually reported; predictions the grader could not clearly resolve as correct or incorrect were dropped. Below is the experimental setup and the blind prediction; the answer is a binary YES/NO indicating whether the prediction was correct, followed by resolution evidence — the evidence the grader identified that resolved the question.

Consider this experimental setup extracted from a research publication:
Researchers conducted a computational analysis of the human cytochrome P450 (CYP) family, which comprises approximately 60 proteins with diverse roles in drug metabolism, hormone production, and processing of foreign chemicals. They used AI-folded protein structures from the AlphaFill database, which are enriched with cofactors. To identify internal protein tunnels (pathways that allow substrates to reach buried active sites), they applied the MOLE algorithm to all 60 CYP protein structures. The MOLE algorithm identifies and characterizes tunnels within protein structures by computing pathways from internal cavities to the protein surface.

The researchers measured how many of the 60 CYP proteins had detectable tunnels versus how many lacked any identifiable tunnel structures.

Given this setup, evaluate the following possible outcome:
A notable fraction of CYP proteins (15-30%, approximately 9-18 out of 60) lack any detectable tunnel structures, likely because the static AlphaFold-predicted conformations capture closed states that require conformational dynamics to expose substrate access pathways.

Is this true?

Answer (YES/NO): NO